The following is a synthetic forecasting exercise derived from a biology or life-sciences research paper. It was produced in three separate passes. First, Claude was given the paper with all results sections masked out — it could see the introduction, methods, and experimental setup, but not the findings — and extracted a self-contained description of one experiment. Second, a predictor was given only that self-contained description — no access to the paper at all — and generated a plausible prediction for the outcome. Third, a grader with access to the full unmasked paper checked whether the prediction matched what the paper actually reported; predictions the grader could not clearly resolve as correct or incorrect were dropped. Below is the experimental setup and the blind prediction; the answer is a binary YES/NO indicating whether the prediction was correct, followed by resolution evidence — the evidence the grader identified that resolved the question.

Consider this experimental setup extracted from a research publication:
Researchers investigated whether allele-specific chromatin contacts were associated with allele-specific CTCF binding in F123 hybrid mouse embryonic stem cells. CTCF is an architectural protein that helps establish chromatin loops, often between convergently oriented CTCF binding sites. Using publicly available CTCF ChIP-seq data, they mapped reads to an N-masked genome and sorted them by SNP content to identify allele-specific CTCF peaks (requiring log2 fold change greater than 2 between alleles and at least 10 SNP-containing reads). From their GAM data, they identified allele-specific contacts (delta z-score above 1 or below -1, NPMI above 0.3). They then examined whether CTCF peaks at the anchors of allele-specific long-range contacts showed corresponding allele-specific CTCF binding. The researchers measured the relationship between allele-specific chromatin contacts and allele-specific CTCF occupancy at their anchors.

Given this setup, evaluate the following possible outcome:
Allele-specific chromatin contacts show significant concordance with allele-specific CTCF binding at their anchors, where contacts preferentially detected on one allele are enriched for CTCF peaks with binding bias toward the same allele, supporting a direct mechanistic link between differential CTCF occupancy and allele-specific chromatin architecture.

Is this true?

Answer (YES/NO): NO